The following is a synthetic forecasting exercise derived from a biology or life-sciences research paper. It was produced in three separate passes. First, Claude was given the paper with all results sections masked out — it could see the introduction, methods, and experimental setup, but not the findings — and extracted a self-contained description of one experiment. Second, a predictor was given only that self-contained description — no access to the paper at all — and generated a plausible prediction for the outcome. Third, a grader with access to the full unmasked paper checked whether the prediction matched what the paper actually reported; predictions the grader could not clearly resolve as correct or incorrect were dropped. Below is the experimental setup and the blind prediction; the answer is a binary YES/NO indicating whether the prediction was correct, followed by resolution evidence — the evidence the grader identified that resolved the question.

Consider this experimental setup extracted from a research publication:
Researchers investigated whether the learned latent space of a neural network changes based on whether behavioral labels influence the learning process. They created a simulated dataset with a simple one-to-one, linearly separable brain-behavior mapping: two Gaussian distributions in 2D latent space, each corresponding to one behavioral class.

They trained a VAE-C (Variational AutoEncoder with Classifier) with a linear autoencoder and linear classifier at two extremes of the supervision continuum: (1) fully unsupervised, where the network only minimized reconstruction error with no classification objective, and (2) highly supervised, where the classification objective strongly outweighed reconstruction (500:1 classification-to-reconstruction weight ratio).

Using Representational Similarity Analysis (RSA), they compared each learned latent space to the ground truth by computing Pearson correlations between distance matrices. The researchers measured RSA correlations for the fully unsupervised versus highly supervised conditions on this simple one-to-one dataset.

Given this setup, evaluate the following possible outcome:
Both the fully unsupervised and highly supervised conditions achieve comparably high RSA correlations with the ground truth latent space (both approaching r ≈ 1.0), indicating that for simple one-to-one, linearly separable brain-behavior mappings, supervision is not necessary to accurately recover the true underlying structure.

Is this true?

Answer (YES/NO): NO